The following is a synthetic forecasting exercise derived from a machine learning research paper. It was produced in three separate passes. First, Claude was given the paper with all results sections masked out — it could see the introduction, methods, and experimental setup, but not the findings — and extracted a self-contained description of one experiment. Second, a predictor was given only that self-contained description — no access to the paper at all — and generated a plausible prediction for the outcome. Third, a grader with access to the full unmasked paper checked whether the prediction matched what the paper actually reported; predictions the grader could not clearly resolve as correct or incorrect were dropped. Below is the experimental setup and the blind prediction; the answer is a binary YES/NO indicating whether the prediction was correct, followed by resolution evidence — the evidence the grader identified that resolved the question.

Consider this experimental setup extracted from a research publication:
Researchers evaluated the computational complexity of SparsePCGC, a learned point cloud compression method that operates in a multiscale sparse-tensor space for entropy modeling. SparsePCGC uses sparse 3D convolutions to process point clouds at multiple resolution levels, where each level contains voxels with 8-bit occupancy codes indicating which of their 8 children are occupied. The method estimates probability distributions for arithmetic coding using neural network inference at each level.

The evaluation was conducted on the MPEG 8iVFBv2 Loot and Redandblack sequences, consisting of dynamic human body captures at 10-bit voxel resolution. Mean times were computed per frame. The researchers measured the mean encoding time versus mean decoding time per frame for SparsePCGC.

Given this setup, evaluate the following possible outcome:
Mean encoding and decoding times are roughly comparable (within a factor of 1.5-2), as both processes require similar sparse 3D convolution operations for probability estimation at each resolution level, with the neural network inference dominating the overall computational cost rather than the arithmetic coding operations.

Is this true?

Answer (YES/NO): YES